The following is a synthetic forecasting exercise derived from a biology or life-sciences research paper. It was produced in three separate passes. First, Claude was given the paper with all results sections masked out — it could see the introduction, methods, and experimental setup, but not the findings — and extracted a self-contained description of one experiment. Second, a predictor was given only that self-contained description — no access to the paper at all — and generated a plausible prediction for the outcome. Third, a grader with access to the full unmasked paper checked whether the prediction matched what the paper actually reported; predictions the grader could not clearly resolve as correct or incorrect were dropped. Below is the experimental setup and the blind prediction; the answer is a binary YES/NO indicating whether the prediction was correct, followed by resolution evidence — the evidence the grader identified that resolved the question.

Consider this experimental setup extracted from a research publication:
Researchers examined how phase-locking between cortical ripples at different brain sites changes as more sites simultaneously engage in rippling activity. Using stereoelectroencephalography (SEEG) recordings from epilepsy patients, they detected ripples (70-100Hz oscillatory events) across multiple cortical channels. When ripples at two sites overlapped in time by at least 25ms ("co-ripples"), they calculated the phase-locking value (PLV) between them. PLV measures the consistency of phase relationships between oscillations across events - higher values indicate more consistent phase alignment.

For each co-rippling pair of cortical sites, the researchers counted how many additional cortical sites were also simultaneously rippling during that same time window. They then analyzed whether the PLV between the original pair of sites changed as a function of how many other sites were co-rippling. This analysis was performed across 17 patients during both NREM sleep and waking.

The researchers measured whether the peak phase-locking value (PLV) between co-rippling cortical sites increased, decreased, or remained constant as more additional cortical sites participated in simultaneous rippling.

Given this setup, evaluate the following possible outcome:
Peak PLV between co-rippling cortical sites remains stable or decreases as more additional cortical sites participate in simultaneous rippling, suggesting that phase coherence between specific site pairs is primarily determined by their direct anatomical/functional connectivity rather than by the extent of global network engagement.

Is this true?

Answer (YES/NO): NO